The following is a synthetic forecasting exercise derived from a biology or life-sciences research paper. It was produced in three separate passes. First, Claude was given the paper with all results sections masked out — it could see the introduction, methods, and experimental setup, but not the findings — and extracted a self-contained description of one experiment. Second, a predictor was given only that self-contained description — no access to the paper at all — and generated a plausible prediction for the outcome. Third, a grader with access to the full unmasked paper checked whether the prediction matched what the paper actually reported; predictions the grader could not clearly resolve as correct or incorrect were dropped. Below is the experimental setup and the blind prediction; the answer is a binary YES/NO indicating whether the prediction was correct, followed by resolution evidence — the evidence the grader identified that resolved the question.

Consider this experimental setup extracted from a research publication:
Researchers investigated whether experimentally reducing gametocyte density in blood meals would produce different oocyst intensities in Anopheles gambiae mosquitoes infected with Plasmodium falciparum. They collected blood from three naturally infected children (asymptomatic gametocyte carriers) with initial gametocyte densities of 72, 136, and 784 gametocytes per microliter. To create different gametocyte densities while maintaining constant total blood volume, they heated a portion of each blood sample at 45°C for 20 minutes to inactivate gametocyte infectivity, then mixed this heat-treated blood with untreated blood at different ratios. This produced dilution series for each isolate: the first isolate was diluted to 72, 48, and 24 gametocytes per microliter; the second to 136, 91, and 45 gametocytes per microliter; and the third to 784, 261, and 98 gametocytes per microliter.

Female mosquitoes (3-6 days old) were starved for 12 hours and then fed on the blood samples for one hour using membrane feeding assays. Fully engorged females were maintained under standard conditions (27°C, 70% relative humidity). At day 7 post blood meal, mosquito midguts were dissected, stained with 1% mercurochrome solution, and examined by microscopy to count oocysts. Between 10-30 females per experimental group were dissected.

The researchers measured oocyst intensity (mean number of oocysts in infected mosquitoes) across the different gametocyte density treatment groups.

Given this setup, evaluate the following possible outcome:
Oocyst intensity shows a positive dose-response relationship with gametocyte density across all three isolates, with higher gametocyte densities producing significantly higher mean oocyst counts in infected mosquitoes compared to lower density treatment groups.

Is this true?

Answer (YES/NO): YES